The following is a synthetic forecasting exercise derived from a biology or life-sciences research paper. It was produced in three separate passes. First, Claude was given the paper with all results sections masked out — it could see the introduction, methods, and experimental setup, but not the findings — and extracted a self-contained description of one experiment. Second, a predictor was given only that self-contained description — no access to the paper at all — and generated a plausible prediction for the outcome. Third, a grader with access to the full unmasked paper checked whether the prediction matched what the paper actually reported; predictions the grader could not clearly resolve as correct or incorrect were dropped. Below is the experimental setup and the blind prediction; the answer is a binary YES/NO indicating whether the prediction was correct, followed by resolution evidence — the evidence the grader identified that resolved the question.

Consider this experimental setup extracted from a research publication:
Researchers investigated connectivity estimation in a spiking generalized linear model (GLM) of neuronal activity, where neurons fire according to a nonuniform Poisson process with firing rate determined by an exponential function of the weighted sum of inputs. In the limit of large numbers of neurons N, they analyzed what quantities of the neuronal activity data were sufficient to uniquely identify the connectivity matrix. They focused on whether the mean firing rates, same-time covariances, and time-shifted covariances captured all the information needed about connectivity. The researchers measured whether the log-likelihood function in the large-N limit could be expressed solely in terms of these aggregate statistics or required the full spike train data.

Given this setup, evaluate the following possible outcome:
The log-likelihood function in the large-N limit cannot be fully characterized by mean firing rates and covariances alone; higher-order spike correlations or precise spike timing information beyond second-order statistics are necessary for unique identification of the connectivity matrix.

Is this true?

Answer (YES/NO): NO